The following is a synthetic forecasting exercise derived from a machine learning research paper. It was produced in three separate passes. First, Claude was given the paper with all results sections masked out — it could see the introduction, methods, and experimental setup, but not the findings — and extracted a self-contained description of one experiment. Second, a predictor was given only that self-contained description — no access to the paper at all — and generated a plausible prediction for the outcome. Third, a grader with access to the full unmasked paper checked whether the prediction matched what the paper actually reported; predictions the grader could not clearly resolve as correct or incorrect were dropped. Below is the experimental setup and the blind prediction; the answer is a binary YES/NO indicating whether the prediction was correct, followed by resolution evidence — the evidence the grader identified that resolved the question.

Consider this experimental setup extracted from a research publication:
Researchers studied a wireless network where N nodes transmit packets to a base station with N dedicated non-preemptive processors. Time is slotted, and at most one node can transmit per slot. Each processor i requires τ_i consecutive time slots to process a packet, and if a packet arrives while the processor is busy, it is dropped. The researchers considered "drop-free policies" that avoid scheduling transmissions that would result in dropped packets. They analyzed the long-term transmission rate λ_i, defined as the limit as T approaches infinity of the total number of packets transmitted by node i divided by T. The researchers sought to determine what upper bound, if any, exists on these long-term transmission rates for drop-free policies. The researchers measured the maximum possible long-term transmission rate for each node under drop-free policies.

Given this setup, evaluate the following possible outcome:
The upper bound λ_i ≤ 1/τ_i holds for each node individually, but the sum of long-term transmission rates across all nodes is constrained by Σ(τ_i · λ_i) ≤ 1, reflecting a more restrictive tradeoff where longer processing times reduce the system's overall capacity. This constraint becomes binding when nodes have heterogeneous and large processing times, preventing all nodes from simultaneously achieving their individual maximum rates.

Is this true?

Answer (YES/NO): NO